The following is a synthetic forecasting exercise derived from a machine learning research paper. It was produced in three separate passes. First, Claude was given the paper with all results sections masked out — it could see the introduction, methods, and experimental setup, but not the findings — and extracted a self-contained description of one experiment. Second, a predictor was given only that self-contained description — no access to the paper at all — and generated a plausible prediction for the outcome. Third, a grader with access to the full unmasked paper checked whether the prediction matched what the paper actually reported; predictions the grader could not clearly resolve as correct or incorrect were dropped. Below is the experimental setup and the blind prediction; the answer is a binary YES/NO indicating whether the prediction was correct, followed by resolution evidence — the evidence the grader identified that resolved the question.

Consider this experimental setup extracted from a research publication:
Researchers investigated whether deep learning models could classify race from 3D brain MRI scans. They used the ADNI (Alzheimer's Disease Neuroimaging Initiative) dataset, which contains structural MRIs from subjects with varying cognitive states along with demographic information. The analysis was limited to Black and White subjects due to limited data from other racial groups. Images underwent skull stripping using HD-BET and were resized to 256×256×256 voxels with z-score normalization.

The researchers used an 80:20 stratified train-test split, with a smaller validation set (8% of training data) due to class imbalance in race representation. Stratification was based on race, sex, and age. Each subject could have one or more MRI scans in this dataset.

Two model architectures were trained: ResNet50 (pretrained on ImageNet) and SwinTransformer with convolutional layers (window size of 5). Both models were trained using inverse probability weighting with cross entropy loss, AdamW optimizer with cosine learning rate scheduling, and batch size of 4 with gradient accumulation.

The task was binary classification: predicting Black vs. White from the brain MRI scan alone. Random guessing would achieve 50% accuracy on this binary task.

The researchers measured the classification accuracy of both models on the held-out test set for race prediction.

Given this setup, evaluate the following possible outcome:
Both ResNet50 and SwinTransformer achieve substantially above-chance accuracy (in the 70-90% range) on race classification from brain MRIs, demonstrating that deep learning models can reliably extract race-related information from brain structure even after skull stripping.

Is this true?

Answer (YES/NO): YES